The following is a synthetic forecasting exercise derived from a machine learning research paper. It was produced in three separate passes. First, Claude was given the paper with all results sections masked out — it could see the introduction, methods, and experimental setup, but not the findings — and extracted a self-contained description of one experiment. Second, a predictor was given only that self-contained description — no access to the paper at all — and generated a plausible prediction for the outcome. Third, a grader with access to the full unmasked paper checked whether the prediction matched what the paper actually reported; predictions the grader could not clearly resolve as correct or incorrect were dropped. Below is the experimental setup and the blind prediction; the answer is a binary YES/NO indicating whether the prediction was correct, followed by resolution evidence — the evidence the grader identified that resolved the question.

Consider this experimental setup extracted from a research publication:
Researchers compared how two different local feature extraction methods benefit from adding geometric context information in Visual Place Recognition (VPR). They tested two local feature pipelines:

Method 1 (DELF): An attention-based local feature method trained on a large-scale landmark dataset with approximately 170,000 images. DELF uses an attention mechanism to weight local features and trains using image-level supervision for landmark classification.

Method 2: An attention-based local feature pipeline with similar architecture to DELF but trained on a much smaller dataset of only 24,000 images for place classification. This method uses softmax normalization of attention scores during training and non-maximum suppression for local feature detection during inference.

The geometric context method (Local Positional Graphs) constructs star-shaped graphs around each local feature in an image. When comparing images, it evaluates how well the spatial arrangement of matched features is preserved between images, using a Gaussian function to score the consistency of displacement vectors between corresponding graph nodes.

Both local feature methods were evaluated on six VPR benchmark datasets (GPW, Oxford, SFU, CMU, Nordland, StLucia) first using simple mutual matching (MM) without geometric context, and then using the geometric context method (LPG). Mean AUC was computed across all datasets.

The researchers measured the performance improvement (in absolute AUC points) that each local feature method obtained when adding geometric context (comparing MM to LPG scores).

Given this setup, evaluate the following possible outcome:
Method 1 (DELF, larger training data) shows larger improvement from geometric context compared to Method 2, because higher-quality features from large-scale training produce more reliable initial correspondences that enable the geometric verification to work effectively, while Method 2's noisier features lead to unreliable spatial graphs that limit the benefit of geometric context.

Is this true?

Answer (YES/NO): NO